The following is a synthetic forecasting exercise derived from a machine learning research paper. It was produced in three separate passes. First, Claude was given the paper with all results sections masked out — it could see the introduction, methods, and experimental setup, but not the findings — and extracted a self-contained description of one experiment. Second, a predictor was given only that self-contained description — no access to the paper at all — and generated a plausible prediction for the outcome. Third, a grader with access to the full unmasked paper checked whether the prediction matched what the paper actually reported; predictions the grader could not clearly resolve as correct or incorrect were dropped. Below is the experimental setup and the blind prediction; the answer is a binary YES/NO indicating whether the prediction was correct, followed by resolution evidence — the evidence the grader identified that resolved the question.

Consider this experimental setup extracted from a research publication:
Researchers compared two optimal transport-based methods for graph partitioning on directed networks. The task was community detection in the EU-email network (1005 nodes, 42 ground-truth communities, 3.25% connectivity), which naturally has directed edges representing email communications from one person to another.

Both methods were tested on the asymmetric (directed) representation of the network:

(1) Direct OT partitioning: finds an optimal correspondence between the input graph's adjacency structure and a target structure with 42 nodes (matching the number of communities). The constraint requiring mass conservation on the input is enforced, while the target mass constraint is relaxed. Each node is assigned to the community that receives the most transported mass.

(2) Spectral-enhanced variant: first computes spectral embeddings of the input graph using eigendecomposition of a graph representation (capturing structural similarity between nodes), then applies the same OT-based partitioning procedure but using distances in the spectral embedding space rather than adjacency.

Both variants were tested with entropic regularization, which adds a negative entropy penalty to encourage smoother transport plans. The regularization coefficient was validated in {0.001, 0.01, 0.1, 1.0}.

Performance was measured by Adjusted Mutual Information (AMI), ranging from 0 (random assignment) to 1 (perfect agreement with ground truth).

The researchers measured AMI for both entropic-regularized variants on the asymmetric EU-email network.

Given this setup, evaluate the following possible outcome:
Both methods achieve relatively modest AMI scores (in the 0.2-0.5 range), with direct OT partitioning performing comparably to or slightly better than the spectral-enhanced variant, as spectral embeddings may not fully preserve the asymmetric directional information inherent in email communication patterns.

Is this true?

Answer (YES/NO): NO